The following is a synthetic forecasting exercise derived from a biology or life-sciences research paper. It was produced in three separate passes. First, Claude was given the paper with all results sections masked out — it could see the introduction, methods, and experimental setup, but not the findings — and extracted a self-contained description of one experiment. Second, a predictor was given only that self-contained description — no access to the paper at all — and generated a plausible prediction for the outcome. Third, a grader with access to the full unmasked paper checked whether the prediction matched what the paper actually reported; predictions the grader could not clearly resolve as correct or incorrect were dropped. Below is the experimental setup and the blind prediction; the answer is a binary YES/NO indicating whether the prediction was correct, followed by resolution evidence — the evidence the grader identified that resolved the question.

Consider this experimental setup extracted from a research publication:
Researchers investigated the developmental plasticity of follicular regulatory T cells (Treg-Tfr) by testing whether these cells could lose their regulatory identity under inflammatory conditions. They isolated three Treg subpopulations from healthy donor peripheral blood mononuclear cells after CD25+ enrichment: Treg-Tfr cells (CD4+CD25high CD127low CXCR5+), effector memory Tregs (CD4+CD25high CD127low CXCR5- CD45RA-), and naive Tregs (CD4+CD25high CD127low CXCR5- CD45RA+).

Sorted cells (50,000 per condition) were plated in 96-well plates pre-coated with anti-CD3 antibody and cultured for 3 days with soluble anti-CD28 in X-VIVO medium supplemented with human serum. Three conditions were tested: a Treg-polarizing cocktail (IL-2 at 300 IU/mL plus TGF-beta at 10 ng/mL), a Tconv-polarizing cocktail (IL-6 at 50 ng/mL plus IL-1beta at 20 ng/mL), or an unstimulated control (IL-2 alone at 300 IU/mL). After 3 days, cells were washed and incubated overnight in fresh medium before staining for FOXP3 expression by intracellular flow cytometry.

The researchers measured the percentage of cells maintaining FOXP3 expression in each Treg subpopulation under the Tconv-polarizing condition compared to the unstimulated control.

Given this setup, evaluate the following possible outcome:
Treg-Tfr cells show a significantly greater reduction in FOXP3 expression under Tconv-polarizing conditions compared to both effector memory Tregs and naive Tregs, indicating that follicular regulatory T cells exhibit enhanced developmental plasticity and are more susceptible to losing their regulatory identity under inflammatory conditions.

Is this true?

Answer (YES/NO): YES